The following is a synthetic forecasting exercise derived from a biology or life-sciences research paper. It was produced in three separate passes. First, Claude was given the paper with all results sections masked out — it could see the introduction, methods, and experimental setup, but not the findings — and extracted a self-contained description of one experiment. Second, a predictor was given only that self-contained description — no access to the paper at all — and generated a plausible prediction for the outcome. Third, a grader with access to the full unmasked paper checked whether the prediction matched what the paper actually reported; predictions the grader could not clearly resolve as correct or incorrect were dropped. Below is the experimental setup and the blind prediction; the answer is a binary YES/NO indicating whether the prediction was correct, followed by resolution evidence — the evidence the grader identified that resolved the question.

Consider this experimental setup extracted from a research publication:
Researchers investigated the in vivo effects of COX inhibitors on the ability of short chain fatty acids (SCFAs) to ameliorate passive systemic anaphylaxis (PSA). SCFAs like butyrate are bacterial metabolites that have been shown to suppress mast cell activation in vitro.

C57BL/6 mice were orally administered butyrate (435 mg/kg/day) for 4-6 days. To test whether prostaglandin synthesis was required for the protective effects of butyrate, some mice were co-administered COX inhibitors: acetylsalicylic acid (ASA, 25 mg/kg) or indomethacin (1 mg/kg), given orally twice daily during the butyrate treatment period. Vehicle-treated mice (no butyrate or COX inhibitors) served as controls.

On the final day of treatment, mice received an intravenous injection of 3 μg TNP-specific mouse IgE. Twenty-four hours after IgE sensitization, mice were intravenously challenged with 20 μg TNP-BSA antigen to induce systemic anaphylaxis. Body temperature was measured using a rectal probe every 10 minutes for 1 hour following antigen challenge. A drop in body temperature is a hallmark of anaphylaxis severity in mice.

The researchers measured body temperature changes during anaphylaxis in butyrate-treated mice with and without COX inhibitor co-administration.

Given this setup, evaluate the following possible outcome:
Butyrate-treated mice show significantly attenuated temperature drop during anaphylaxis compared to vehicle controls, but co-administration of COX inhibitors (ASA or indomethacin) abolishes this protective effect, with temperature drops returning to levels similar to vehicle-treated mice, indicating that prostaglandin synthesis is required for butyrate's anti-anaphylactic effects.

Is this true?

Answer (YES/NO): YES